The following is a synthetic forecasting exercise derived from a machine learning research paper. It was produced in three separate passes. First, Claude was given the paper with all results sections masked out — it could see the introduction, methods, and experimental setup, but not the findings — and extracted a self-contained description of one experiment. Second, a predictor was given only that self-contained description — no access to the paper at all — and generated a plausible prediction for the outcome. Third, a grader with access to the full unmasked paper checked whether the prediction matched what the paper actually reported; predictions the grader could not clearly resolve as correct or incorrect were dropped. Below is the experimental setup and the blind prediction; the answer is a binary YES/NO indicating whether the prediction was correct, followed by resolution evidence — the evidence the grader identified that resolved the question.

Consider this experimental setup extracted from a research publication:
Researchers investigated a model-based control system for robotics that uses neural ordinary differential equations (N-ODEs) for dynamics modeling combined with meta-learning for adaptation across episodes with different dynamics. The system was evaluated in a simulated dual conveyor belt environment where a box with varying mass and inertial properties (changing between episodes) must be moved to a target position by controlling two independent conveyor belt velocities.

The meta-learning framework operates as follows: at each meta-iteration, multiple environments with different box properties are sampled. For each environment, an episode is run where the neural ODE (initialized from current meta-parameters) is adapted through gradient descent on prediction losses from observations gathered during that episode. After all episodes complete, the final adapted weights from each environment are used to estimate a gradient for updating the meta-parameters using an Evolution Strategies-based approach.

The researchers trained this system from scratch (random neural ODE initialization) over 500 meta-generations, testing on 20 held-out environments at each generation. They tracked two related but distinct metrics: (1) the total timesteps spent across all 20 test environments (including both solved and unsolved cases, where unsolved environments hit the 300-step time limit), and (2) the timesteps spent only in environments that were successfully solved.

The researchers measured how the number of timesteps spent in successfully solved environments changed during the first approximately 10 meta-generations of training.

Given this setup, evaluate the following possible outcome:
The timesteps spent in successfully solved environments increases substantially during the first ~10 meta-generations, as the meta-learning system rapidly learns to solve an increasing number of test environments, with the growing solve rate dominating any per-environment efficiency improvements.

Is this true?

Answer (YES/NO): NO